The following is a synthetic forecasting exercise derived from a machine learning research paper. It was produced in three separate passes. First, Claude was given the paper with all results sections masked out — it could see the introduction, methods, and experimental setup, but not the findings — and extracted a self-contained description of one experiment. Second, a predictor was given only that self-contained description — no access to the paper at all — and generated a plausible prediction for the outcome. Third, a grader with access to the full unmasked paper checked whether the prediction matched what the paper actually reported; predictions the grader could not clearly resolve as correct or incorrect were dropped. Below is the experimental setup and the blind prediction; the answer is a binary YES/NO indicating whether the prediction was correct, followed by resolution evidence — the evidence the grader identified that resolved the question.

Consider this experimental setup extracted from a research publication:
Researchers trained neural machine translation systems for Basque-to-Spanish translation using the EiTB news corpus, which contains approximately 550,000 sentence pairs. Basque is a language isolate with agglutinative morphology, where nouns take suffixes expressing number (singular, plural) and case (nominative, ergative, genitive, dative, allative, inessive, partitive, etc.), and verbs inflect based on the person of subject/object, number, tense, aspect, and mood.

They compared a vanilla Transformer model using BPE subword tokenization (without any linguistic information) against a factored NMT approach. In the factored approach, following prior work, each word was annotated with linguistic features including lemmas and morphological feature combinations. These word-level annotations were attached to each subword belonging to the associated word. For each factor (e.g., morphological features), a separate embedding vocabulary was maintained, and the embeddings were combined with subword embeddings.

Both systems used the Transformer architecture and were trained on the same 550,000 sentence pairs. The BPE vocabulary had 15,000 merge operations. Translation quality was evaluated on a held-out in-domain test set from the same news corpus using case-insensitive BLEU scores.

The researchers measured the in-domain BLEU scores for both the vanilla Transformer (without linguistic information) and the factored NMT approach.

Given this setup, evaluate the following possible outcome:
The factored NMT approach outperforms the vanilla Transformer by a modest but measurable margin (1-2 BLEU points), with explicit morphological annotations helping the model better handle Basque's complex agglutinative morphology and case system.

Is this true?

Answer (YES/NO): NO